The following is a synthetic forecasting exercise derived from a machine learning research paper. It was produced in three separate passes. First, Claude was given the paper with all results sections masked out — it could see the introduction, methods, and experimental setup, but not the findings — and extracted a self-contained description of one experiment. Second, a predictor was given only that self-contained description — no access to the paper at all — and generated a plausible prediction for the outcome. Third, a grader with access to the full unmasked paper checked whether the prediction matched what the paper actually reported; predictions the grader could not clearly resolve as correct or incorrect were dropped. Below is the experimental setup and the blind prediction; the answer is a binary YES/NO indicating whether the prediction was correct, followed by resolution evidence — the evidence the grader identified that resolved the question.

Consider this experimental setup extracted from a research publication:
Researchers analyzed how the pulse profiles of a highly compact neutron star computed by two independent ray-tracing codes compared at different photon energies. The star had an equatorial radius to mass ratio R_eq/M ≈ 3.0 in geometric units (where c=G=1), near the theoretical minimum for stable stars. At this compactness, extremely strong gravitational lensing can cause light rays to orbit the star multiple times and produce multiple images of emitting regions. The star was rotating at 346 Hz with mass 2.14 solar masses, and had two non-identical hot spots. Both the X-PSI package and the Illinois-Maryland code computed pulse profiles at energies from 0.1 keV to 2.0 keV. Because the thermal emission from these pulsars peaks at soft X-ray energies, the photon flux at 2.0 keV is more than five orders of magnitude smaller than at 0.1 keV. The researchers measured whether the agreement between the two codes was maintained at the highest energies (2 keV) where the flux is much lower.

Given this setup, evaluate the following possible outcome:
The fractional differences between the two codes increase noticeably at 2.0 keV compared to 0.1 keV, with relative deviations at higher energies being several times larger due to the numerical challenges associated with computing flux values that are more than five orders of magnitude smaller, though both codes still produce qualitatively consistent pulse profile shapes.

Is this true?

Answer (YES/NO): NO